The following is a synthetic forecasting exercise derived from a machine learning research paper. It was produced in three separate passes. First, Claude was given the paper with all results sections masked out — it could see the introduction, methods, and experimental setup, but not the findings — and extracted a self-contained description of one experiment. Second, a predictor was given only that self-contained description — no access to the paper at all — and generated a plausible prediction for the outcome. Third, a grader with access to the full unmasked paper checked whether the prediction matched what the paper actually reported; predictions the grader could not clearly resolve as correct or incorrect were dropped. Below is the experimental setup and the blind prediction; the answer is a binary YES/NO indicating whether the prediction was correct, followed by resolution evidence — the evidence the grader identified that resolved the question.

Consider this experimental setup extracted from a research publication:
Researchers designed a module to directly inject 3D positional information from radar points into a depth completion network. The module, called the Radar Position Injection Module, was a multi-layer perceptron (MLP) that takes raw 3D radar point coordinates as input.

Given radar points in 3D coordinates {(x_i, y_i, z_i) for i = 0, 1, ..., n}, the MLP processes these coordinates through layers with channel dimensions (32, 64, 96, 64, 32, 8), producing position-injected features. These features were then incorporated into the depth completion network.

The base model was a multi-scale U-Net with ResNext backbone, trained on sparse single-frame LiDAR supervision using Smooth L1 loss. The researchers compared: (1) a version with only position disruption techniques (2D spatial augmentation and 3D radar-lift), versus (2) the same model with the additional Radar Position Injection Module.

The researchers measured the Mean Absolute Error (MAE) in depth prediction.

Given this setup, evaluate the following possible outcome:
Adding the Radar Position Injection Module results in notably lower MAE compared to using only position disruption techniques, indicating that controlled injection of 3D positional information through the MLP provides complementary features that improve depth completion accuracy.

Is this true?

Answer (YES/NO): YES